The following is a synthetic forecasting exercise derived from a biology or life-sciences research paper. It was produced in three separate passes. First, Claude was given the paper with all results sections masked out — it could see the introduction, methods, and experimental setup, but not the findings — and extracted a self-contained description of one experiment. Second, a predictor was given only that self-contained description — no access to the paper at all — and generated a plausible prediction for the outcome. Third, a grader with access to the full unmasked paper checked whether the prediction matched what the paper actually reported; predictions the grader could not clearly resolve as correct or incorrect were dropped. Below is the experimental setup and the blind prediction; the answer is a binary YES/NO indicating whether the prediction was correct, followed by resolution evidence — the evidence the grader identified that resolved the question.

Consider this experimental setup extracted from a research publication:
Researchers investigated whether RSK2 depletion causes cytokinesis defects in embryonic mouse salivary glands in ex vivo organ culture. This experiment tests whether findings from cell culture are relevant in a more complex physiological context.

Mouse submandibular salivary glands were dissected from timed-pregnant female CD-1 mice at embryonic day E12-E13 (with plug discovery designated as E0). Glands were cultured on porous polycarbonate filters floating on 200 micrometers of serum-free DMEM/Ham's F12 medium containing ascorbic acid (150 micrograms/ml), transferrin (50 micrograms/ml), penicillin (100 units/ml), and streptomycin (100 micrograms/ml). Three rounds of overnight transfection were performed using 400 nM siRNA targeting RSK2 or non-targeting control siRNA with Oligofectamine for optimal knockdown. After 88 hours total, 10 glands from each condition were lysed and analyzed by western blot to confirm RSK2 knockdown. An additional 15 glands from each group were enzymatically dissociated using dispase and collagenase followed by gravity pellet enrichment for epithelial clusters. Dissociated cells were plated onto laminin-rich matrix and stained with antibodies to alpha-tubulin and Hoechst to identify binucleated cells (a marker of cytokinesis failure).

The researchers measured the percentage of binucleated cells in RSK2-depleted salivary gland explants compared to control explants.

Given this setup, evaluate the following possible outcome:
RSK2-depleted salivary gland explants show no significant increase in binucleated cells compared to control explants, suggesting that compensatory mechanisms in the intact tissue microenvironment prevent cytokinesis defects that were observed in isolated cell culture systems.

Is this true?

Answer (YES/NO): NO